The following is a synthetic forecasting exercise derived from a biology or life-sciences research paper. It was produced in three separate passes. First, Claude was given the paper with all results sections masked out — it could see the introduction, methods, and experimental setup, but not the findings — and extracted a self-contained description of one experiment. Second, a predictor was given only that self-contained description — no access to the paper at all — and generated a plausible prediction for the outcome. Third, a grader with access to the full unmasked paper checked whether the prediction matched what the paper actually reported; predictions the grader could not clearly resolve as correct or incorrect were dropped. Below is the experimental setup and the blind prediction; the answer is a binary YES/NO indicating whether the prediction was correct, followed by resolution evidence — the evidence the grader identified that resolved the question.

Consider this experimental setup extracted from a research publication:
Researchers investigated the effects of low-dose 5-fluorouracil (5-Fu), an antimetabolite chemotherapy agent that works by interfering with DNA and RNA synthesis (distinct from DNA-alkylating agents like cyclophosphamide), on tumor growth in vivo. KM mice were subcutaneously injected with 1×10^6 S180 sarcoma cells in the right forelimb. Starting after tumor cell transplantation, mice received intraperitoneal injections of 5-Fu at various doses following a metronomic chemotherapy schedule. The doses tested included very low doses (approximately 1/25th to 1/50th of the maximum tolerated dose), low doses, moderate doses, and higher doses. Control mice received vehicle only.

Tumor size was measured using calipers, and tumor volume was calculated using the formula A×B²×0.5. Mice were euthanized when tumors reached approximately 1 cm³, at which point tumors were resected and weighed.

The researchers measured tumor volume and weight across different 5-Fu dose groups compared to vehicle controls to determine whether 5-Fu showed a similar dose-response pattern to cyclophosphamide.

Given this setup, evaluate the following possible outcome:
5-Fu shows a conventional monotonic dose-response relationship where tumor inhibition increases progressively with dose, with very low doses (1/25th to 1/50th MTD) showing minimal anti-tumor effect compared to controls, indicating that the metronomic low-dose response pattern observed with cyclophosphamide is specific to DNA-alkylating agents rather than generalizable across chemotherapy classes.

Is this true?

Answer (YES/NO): NO